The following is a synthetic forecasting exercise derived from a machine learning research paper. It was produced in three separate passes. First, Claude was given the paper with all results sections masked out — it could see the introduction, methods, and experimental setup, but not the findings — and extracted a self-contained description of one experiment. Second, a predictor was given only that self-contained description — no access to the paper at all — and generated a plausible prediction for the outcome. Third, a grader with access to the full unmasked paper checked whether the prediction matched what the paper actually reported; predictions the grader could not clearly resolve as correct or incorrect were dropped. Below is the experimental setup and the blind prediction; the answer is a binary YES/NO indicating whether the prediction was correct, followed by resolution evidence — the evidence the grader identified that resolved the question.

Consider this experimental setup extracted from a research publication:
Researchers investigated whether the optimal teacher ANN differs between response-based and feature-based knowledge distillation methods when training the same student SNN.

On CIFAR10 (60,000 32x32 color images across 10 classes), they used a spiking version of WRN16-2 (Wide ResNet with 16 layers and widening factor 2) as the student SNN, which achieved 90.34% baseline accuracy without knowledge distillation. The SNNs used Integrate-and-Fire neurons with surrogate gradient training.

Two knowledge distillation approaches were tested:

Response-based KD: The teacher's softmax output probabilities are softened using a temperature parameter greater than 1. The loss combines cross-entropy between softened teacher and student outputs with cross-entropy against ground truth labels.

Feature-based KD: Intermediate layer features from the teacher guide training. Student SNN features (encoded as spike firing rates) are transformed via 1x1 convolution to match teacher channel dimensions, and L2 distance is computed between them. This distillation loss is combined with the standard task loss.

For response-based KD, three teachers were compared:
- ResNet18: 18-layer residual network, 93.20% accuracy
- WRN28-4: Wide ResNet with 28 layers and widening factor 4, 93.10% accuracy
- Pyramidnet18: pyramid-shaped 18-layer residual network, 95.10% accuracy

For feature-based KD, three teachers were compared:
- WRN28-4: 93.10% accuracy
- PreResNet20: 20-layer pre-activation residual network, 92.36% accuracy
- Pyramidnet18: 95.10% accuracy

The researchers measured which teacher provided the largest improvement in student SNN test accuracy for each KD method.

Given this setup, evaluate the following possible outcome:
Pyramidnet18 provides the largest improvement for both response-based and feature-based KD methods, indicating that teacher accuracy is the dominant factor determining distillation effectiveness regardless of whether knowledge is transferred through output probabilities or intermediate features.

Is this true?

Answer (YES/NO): NO